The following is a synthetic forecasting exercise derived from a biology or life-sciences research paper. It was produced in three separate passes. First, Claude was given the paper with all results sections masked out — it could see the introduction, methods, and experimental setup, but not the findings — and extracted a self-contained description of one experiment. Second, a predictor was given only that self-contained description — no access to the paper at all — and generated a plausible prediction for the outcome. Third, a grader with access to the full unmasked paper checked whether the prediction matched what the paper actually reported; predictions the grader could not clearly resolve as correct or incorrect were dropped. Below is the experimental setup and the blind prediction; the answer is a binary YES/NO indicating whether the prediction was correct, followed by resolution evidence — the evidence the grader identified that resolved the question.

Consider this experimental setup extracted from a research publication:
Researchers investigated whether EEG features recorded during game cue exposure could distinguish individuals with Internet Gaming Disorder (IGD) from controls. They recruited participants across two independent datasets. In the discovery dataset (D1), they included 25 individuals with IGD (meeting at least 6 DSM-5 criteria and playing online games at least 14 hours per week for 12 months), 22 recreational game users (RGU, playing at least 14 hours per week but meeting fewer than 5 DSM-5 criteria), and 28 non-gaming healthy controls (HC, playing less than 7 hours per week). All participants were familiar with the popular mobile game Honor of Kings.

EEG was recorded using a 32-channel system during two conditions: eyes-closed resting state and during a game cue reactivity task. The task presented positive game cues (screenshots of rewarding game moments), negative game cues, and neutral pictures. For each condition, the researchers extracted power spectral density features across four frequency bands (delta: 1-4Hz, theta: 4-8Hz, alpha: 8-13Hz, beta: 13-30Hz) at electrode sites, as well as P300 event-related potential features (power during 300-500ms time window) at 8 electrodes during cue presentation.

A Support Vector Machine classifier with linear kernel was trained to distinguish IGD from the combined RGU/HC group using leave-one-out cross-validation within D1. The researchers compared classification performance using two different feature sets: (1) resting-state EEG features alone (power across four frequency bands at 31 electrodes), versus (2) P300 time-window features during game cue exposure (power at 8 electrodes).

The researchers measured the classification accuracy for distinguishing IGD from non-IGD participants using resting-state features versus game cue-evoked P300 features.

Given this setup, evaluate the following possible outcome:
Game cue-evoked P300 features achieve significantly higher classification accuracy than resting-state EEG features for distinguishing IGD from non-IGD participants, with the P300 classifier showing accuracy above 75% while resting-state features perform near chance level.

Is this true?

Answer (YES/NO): NO